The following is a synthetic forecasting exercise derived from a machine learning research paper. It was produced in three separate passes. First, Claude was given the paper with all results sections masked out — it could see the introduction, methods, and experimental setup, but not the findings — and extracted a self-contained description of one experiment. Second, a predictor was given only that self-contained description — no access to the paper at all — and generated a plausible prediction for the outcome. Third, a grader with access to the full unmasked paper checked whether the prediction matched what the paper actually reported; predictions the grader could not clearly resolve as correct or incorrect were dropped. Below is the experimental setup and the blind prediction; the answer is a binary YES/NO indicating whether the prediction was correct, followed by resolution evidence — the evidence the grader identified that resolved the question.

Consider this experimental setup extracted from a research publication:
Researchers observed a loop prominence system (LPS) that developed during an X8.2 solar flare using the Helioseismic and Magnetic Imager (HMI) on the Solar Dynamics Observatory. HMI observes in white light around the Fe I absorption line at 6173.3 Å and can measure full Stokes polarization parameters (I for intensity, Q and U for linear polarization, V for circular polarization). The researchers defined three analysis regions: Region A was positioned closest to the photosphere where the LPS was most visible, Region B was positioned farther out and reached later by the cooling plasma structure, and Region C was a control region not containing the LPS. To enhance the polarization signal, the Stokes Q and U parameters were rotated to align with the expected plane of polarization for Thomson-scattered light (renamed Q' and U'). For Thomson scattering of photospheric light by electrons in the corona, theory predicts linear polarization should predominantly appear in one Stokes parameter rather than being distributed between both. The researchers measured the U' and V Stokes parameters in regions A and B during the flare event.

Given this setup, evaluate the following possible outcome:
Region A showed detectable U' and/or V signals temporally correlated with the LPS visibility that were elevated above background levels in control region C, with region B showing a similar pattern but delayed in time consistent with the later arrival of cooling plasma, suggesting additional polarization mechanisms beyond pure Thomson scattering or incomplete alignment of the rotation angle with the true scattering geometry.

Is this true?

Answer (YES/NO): NO